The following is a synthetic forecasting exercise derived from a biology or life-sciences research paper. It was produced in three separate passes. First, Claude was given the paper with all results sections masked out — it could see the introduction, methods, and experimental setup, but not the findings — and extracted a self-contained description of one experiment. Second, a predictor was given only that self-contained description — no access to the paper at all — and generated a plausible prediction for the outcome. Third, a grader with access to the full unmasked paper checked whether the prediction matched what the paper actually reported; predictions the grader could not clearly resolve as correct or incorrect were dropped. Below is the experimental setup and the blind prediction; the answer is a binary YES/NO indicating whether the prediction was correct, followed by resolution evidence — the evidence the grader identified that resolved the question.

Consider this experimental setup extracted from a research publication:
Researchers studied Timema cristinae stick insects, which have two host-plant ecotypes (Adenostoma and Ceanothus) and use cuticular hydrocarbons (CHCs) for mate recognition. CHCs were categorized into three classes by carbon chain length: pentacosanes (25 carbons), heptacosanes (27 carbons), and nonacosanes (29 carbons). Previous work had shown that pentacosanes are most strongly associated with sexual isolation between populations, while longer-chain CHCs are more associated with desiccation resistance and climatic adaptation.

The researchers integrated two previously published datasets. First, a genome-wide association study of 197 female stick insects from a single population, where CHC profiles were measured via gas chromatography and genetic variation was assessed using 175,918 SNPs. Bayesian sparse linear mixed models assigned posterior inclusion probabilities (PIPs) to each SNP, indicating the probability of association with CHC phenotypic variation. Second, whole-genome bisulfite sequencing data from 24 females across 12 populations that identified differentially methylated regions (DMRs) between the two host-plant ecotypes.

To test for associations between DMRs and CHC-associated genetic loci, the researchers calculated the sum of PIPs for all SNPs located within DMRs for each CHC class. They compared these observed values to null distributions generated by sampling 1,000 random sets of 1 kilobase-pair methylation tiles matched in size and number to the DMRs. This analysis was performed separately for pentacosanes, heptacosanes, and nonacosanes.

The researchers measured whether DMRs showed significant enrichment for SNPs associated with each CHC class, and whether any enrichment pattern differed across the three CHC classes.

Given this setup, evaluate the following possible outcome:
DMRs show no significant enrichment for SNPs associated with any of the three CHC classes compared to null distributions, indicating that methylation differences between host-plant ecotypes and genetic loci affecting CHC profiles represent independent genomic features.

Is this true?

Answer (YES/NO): NO